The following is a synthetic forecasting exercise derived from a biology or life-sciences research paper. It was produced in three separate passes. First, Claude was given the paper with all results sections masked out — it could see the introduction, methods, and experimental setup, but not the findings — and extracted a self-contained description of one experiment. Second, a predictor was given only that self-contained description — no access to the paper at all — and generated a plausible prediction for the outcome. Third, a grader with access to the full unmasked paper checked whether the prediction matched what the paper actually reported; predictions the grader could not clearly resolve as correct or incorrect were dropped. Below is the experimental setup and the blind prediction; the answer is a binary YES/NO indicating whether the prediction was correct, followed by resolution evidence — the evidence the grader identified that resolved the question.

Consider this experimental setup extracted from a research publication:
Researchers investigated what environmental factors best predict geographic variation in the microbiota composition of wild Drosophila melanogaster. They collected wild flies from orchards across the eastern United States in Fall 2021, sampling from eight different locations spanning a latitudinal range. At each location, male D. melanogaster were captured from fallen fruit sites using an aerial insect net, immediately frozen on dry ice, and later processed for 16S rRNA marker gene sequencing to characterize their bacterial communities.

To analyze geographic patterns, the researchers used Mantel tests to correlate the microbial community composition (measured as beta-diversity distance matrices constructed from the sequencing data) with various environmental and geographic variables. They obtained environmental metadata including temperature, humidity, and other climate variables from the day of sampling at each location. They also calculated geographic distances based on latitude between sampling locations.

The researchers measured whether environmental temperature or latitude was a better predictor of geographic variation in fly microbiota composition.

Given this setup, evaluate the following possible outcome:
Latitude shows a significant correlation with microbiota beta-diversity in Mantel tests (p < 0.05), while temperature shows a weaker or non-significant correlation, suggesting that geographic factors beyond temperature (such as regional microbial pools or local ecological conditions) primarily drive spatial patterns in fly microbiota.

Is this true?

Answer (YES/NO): NO